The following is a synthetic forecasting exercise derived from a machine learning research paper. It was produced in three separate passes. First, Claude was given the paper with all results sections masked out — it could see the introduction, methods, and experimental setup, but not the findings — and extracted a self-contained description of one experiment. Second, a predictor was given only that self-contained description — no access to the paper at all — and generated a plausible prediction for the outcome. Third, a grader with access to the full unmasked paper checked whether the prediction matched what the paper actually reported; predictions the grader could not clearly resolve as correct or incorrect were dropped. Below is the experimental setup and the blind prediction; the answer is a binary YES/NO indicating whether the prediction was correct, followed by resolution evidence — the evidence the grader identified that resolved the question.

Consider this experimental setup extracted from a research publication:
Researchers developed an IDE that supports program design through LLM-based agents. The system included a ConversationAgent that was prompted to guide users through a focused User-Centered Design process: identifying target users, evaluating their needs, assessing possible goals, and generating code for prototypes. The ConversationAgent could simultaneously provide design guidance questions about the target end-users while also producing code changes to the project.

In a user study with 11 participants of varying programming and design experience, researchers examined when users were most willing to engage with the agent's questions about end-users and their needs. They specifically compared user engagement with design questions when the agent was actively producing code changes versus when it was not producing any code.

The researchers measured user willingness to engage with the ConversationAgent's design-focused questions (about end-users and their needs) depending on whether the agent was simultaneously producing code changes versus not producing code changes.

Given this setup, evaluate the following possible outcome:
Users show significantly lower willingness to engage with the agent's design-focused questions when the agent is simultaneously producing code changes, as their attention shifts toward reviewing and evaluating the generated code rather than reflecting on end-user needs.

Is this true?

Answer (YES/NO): YES